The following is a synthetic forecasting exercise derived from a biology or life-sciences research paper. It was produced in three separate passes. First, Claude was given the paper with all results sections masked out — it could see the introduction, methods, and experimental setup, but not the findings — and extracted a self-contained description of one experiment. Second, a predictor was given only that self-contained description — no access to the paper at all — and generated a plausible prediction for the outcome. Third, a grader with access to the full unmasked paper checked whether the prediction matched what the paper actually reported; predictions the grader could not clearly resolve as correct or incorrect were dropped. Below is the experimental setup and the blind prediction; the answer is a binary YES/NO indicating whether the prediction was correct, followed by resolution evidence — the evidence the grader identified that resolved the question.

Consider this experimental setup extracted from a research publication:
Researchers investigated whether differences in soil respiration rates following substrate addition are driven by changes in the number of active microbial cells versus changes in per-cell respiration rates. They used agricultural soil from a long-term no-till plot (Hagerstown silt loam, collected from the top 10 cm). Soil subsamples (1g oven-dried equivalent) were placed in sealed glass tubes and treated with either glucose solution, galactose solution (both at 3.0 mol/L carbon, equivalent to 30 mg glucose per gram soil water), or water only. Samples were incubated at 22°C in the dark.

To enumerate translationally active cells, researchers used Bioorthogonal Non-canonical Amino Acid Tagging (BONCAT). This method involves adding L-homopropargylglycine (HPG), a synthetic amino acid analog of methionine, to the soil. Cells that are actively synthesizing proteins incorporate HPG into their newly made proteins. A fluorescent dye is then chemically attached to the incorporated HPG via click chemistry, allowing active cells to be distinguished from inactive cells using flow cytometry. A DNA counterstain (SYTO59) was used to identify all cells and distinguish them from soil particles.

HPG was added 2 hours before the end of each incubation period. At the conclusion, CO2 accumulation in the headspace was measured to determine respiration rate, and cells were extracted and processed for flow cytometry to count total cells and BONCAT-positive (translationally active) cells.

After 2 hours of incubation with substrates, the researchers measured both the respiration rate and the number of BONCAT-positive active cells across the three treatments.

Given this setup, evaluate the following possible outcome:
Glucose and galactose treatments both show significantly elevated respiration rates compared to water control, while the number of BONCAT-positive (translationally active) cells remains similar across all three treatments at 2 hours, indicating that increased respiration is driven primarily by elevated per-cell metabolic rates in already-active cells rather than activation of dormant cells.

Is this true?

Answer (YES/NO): YES